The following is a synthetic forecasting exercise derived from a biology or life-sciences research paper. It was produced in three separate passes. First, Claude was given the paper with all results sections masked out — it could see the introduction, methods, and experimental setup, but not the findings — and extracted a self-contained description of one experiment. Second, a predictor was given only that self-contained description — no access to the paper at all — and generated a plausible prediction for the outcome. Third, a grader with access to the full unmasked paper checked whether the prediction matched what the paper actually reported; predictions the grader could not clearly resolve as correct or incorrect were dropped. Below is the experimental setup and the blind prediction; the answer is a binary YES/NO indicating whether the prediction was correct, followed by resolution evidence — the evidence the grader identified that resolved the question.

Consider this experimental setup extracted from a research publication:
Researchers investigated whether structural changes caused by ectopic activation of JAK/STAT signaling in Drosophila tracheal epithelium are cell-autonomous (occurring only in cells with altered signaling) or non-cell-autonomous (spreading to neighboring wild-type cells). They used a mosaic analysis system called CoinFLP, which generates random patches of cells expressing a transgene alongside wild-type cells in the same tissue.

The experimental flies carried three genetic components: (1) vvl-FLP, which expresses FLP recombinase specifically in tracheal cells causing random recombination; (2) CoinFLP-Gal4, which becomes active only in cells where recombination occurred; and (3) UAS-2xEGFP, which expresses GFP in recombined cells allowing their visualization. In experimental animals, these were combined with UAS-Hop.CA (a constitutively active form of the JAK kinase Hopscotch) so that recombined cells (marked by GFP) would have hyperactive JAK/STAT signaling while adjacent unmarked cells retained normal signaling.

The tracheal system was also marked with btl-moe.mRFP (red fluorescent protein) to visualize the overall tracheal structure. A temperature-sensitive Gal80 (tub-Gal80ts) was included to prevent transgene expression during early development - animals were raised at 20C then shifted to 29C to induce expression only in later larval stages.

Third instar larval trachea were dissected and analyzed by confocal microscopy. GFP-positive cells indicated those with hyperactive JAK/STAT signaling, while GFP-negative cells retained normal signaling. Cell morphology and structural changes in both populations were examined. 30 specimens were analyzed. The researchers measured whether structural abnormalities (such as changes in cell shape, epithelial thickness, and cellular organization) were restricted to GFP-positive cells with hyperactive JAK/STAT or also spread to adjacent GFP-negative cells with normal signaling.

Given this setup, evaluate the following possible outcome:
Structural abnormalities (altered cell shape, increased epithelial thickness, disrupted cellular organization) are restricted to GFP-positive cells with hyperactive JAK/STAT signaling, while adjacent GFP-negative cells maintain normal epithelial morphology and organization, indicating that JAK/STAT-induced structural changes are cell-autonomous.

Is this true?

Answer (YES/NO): YES